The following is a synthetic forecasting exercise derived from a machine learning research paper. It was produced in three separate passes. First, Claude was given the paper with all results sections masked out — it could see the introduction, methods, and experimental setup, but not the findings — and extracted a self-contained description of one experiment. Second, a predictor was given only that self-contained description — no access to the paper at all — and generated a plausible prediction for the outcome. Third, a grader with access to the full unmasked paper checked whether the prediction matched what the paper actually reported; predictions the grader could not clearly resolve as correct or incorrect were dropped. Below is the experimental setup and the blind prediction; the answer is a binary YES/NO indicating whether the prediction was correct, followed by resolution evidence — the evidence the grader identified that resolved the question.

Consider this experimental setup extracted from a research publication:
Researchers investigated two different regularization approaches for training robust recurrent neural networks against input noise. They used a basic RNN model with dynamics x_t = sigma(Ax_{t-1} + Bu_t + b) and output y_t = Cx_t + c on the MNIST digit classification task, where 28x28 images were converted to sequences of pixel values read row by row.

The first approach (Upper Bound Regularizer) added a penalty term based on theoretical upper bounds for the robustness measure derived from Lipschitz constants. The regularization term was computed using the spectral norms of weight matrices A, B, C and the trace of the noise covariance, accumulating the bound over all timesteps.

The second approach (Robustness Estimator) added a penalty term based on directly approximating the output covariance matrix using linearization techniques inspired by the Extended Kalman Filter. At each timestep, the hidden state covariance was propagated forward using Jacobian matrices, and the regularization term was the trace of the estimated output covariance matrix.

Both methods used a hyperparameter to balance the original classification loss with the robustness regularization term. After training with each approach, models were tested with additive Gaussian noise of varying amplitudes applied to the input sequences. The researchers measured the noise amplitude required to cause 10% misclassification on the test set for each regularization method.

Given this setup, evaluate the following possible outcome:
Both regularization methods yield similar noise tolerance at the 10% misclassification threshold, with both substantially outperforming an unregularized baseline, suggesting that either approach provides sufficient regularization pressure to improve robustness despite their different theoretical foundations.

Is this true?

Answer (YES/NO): NO